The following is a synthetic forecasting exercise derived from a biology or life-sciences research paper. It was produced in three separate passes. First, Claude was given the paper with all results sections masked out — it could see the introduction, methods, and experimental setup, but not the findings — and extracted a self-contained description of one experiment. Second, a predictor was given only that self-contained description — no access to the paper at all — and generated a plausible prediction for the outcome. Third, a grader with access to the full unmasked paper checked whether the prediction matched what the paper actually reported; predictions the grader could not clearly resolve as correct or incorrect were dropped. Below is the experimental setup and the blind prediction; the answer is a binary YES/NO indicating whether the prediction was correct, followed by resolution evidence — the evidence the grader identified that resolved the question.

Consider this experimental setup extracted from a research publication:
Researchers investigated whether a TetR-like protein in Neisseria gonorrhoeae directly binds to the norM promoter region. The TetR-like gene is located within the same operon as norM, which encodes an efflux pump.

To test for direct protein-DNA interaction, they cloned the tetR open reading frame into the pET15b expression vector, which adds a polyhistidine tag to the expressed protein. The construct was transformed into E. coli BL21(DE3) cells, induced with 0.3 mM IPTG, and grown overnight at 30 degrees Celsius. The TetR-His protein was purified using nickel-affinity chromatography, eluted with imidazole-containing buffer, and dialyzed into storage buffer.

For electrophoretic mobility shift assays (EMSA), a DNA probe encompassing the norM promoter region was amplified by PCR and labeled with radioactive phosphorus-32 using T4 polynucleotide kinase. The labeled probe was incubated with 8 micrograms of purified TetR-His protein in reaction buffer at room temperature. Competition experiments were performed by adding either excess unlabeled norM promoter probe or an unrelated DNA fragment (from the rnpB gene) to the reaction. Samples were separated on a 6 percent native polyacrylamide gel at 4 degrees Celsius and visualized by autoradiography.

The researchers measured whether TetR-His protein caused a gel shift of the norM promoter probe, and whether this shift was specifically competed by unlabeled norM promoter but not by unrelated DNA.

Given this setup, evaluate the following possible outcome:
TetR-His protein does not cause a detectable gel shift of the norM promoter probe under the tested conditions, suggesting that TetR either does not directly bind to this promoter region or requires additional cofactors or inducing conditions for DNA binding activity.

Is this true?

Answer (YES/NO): NO